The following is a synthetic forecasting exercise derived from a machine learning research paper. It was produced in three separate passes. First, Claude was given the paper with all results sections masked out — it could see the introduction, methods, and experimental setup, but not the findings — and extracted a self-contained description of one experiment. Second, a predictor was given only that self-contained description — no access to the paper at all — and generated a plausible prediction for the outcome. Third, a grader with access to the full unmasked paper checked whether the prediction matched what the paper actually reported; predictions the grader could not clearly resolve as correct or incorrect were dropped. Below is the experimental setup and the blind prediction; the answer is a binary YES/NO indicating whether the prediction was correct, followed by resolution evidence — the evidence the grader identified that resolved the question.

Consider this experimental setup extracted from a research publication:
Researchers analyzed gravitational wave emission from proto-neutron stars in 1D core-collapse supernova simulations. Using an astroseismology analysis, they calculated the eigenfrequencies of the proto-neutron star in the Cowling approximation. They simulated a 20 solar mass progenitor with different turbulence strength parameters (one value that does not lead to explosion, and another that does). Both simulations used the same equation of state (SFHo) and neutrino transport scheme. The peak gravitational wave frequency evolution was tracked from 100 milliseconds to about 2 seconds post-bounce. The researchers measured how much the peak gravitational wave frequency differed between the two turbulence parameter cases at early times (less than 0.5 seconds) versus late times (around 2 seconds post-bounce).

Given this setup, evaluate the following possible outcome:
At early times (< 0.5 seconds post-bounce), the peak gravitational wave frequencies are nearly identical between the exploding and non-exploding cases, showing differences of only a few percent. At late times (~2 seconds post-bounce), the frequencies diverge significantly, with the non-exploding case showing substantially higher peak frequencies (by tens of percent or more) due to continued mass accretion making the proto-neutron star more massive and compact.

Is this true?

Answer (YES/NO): NO